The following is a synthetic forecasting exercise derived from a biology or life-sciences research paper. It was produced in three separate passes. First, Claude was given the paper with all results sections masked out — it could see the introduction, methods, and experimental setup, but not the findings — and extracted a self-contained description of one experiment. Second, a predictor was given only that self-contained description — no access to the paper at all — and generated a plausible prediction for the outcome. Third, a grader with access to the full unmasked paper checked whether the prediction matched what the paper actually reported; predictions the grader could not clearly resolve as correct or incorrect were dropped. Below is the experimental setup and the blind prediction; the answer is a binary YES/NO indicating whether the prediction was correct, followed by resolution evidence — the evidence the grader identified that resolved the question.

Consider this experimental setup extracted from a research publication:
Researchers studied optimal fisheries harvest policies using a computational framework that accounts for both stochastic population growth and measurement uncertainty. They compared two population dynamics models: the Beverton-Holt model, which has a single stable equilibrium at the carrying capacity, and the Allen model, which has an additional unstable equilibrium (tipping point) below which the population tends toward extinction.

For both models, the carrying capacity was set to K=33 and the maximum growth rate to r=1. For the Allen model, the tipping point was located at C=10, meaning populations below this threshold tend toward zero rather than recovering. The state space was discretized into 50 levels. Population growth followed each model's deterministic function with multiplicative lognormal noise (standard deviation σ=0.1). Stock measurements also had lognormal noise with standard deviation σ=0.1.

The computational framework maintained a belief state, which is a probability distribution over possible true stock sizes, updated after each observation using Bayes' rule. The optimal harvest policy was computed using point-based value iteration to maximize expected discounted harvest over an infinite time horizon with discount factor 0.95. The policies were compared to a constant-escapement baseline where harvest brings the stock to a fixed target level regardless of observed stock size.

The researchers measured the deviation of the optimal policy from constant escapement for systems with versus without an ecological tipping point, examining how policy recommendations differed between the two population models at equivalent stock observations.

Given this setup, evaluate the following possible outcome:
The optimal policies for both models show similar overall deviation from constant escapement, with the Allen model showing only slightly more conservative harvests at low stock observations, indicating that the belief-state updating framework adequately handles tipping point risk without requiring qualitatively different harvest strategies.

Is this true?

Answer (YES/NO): NO